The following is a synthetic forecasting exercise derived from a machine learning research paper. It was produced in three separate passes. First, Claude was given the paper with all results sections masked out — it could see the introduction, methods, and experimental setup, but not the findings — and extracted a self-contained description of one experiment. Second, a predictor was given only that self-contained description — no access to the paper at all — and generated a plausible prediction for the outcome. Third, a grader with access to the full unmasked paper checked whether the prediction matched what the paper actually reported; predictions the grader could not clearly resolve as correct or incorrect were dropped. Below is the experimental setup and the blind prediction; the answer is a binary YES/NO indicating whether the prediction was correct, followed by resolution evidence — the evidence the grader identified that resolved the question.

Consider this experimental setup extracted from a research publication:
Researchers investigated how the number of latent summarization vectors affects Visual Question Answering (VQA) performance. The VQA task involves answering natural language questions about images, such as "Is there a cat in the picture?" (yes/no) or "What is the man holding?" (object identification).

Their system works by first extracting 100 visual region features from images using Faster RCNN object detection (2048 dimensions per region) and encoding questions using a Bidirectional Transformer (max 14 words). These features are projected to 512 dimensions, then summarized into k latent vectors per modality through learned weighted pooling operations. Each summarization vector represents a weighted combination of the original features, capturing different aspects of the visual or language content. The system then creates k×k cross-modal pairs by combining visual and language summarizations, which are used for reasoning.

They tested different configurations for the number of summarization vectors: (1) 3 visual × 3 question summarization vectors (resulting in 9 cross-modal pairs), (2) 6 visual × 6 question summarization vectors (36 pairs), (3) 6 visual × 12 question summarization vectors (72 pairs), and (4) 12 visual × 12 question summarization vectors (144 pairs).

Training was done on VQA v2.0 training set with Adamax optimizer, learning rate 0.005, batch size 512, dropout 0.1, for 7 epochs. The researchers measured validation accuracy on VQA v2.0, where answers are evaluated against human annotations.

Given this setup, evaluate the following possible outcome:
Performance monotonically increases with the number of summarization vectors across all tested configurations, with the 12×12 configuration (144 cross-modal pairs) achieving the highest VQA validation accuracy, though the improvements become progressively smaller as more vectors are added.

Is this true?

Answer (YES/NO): YES